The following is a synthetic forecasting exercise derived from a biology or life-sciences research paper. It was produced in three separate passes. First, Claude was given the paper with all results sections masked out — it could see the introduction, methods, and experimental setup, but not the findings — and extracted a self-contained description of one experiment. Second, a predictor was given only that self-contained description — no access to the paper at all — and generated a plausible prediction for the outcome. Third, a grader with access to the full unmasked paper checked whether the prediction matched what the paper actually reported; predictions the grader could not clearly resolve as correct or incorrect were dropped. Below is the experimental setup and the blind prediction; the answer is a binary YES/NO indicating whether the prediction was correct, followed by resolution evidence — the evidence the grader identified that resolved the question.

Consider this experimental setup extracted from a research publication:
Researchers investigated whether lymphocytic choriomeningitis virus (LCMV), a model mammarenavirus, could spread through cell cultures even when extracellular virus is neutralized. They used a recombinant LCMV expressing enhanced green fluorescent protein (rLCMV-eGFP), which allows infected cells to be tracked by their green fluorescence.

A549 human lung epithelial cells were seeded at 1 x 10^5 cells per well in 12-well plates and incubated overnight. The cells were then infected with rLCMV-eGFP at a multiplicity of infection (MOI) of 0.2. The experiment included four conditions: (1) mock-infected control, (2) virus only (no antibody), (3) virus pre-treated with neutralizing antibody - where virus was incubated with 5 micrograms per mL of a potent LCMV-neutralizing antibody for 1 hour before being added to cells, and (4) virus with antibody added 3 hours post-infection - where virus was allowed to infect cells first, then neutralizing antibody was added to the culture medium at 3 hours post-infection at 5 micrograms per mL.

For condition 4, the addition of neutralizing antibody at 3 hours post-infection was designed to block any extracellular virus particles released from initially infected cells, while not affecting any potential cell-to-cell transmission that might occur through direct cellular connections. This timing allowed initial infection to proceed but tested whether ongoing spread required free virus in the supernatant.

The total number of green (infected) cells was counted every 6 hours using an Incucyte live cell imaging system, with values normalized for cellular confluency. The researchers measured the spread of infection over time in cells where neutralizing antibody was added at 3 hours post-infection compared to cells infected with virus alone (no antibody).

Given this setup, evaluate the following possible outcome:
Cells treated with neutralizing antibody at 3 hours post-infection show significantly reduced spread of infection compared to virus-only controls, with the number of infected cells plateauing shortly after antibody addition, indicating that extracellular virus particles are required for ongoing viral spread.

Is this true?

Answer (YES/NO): NO